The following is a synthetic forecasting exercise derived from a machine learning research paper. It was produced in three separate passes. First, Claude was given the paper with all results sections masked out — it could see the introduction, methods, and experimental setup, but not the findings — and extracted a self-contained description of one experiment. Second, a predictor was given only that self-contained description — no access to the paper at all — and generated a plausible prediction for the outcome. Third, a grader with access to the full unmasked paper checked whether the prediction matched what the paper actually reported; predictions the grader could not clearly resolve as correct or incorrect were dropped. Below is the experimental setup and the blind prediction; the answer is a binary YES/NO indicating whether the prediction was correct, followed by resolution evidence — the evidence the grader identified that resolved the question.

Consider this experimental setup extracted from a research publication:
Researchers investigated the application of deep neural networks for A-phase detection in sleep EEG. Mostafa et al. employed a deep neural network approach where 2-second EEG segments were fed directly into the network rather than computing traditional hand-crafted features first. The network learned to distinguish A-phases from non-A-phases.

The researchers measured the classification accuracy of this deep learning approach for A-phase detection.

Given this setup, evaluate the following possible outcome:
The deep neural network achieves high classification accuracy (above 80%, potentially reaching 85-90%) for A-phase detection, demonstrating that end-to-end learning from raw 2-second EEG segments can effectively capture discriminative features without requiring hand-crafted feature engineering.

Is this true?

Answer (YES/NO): NO